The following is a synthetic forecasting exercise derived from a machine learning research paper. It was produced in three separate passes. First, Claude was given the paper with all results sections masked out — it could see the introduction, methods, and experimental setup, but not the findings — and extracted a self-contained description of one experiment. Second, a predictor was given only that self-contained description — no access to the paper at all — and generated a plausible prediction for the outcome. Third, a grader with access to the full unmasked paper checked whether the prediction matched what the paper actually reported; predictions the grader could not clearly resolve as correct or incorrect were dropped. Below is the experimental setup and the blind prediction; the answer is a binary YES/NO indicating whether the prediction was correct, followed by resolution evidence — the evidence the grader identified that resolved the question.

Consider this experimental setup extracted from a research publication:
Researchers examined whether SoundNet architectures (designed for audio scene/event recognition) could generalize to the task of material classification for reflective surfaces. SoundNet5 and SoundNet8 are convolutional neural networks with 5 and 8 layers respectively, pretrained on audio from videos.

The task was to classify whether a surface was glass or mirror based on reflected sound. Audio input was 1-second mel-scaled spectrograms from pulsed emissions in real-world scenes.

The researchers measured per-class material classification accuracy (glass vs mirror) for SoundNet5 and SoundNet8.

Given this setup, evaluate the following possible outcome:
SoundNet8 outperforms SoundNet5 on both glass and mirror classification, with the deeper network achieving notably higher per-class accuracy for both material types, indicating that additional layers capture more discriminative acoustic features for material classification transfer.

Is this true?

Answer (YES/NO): NO